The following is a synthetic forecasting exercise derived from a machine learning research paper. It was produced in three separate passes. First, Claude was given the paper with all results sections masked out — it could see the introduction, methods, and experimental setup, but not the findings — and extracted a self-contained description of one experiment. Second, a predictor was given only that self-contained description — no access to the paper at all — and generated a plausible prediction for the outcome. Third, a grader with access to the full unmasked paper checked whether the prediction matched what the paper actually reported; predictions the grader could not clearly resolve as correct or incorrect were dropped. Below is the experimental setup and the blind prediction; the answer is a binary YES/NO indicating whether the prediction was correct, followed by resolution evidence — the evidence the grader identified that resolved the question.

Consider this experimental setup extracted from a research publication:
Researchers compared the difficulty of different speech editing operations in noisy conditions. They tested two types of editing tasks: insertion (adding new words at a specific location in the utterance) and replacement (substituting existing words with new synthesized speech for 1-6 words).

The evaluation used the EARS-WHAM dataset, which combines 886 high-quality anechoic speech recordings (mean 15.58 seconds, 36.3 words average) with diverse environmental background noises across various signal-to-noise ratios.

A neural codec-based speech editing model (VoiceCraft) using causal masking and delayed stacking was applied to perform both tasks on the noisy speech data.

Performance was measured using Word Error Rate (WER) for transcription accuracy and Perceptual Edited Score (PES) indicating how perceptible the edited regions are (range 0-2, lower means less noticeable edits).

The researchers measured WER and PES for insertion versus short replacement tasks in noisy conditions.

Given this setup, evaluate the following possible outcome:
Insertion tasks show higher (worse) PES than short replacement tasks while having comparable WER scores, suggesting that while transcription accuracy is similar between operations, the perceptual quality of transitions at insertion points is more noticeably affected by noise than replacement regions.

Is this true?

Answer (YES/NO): NO